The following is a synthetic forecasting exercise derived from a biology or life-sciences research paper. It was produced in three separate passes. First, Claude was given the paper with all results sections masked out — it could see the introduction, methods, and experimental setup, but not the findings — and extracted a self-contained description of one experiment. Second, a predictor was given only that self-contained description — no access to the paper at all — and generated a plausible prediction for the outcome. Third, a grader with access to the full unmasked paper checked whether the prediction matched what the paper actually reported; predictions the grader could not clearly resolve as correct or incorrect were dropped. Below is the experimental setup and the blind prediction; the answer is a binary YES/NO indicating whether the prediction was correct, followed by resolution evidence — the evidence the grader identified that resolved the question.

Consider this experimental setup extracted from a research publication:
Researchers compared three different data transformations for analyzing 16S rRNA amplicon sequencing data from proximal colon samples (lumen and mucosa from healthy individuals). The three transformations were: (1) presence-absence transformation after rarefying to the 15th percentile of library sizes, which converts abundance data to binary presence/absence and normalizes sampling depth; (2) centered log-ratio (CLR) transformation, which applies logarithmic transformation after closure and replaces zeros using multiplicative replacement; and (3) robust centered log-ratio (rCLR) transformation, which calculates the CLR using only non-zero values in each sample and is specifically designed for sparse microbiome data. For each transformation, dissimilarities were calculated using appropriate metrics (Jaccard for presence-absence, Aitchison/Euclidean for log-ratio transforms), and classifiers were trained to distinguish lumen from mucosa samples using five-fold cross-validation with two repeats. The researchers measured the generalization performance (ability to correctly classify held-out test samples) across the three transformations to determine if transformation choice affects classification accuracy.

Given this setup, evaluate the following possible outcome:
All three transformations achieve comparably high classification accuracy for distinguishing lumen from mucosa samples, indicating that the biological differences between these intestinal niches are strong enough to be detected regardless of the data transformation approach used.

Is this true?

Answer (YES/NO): NO